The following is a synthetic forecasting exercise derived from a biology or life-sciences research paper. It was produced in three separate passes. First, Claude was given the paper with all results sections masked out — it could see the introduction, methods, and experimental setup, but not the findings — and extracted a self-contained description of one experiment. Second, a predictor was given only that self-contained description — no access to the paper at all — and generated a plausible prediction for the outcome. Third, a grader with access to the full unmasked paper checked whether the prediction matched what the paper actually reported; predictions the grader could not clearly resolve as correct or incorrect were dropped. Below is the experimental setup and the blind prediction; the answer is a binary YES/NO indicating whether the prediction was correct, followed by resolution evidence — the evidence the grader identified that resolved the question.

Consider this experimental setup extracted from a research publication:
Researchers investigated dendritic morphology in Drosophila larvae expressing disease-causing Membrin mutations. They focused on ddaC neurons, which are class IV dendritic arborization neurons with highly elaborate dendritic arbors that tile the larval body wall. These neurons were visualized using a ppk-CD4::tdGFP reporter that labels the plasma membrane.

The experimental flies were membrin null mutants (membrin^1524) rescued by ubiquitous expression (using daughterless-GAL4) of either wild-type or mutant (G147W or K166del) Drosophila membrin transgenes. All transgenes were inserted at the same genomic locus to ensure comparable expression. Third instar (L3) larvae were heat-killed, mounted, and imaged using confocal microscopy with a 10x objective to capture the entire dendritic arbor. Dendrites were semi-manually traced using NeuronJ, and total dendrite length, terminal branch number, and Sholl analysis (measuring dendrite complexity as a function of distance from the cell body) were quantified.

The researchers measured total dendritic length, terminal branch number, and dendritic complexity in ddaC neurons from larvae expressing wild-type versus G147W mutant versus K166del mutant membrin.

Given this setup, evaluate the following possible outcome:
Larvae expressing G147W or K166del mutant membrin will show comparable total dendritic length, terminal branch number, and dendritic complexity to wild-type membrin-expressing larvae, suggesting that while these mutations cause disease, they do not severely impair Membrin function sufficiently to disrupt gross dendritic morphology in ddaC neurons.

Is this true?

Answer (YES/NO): NO